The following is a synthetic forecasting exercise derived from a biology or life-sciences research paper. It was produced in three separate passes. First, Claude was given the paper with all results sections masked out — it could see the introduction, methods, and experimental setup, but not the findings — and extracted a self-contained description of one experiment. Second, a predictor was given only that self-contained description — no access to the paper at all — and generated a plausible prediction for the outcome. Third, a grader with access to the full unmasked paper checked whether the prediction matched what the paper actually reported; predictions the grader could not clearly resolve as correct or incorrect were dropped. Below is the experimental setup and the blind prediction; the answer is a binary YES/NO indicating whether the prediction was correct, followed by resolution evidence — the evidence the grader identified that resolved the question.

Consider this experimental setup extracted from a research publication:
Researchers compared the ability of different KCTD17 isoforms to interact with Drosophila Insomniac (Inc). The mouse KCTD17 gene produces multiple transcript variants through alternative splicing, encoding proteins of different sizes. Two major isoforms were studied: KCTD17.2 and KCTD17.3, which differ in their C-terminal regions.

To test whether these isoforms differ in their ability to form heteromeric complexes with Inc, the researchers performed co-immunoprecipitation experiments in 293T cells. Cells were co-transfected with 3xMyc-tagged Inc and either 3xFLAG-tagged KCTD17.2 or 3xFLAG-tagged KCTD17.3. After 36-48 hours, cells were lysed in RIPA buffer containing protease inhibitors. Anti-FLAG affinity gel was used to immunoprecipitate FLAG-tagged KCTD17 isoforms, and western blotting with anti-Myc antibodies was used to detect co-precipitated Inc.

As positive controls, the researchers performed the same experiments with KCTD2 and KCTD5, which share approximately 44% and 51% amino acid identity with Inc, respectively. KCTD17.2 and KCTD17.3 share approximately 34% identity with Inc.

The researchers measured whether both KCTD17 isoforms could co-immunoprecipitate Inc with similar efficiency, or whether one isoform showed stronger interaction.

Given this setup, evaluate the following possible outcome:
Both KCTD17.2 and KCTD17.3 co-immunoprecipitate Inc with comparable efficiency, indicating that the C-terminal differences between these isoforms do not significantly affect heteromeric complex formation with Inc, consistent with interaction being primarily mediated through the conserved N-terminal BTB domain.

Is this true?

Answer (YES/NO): YES